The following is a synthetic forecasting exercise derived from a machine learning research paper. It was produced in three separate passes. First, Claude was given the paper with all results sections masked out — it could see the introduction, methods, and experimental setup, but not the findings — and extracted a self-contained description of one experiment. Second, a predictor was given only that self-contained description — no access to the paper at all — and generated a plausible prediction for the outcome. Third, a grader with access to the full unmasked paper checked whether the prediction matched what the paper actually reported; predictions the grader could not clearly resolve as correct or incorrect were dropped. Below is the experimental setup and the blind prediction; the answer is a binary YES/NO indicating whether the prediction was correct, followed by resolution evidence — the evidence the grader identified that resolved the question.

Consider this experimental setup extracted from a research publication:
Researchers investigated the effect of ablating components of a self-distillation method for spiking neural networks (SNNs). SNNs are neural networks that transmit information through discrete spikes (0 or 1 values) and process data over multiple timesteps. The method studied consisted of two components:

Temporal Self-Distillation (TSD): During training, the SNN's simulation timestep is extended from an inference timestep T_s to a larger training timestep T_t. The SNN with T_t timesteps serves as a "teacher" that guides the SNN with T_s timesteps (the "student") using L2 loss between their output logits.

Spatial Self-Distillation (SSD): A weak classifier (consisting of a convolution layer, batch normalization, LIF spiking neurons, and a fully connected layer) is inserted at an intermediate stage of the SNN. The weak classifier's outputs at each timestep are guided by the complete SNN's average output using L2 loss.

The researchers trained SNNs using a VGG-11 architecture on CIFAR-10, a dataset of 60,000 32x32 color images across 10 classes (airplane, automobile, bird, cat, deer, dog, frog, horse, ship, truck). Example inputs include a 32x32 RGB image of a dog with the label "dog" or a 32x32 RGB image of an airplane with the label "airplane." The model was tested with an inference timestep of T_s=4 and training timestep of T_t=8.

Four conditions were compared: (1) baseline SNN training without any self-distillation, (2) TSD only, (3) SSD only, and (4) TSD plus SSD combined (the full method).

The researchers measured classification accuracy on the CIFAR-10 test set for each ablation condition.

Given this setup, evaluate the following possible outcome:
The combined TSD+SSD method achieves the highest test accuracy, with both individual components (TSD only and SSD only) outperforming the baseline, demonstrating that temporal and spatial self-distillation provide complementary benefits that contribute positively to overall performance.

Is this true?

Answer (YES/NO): YES